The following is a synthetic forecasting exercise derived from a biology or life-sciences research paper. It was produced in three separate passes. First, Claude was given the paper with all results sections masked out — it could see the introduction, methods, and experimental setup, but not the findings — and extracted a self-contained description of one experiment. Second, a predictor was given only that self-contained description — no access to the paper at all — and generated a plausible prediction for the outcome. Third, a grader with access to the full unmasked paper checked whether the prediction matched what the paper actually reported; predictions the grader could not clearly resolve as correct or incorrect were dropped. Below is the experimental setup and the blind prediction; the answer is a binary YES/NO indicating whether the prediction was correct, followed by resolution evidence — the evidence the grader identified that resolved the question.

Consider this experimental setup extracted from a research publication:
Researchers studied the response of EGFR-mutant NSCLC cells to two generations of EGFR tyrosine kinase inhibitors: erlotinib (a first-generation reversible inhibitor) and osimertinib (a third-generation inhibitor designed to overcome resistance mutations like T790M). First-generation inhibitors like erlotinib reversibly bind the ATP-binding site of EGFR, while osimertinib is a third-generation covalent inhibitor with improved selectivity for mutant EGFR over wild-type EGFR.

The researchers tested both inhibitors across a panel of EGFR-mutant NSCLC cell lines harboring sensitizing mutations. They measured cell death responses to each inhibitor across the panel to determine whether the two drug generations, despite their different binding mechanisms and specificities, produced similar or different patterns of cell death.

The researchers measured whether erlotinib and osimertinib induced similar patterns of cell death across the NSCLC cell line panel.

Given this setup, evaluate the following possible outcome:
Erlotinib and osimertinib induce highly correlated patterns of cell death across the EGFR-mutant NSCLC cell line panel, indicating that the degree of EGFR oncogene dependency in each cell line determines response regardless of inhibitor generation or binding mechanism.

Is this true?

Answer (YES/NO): NO